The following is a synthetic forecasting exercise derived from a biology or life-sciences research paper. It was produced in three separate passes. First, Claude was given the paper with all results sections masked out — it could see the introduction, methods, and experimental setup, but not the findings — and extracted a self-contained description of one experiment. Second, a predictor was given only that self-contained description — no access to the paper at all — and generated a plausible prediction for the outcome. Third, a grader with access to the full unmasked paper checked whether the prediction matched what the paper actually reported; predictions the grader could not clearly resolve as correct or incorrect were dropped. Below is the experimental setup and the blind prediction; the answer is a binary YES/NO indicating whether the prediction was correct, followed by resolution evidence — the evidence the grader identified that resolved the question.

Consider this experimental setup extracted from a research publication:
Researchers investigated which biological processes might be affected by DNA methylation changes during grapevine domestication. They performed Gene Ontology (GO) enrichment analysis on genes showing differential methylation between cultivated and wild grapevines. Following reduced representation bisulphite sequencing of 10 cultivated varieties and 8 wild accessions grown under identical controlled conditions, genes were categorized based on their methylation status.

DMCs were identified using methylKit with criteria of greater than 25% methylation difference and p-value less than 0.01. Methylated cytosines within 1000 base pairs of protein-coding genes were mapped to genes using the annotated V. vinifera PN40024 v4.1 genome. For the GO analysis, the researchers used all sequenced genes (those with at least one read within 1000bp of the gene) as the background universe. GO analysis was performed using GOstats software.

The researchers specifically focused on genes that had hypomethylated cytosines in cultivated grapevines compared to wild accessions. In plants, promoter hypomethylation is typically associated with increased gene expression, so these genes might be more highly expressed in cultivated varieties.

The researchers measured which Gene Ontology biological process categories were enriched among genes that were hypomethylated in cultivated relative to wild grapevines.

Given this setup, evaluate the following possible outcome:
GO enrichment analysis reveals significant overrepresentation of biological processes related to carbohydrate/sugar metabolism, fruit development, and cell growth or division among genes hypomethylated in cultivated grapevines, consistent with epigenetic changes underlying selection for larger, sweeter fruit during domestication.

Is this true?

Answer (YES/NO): NO